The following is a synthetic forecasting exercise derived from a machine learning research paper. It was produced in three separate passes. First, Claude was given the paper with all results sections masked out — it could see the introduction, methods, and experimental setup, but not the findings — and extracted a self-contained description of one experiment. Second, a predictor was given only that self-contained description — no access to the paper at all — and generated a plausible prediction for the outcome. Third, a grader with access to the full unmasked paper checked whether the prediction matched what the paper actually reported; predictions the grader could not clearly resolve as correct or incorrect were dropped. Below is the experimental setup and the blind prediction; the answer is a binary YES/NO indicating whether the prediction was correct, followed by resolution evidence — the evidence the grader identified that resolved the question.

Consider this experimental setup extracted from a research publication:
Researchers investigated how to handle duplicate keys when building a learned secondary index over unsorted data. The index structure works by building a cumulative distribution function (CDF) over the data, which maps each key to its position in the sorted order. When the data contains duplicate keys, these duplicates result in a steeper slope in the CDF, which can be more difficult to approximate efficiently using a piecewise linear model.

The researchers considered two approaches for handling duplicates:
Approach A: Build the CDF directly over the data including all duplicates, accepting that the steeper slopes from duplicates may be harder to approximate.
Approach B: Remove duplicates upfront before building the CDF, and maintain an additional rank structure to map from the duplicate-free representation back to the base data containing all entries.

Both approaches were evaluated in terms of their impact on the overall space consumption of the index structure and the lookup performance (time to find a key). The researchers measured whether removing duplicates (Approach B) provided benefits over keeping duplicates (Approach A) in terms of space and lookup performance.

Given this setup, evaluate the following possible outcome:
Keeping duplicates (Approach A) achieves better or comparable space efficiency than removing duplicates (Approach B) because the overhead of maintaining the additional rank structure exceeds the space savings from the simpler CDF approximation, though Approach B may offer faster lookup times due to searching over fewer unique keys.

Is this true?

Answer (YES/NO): NO